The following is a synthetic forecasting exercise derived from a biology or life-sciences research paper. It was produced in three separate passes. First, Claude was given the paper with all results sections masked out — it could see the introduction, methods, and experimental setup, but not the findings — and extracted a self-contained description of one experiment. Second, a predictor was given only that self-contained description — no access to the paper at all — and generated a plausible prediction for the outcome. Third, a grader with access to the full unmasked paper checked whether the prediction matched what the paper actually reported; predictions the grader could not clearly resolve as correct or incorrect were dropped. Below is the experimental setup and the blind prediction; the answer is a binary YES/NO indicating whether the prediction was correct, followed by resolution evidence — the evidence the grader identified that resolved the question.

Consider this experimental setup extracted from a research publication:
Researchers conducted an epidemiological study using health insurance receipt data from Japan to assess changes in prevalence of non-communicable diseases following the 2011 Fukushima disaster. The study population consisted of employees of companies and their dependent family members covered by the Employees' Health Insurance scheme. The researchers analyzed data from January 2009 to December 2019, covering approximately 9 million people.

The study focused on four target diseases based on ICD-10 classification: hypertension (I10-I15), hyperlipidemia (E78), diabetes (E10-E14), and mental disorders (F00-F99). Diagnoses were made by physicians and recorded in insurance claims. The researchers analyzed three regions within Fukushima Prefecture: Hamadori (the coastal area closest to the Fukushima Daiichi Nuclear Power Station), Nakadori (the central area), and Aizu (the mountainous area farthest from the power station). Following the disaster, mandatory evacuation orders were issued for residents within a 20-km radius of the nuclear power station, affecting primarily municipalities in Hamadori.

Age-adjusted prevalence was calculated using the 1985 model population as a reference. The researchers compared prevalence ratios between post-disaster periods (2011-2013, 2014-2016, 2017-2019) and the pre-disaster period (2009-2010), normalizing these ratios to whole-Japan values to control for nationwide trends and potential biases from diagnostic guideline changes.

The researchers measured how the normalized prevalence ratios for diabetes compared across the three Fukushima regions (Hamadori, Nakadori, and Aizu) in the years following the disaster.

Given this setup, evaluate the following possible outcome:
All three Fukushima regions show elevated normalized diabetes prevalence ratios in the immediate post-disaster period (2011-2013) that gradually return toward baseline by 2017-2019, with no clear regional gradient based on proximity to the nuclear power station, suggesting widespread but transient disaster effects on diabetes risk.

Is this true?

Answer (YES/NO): NO